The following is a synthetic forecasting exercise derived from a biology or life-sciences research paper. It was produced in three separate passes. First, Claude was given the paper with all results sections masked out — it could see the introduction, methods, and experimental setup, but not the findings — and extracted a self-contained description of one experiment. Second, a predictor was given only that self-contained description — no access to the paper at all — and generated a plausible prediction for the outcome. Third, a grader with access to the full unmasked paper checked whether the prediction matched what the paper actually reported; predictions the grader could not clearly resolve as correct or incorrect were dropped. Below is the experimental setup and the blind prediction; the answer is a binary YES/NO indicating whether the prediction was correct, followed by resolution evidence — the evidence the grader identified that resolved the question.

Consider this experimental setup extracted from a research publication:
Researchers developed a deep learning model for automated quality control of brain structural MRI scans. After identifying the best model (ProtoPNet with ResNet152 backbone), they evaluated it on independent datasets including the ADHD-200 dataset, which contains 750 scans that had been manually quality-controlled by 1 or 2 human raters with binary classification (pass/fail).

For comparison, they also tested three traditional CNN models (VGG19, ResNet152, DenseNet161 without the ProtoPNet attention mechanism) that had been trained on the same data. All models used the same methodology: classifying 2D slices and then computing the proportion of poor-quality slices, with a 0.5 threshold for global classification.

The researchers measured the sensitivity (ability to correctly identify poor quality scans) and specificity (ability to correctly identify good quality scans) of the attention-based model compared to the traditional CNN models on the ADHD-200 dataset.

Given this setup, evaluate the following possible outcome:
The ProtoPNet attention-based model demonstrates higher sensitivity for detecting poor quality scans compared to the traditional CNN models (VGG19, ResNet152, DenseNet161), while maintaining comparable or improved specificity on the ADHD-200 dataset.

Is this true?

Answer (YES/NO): NO